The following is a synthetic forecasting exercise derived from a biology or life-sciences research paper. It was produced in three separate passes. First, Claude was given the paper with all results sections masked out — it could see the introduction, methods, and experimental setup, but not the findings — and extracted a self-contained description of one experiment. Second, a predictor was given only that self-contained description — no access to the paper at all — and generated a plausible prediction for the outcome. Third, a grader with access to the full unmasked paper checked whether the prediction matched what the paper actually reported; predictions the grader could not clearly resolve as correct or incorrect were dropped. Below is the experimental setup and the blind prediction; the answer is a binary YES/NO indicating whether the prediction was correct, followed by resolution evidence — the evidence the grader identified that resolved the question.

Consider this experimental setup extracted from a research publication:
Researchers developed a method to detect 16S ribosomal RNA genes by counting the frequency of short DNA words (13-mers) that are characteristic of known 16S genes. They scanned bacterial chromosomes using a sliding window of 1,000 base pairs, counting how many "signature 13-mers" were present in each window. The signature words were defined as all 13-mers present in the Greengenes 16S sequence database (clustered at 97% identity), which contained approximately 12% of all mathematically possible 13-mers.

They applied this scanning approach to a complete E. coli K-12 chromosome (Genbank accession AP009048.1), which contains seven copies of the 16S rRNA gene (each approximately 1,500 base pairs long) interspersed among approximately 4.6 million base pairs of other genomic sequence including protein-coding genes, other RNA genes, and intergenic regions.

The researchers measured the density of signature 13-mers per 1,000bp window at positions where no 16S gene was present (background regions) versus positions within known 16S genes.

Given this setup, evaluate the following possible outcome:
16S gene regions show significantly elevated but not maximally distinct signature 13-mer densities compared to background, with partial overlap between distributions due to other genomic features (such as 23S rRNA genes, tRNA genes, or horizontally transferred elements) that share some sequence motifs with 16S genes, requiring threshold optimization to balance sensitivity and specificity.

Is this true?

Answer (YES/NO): NO